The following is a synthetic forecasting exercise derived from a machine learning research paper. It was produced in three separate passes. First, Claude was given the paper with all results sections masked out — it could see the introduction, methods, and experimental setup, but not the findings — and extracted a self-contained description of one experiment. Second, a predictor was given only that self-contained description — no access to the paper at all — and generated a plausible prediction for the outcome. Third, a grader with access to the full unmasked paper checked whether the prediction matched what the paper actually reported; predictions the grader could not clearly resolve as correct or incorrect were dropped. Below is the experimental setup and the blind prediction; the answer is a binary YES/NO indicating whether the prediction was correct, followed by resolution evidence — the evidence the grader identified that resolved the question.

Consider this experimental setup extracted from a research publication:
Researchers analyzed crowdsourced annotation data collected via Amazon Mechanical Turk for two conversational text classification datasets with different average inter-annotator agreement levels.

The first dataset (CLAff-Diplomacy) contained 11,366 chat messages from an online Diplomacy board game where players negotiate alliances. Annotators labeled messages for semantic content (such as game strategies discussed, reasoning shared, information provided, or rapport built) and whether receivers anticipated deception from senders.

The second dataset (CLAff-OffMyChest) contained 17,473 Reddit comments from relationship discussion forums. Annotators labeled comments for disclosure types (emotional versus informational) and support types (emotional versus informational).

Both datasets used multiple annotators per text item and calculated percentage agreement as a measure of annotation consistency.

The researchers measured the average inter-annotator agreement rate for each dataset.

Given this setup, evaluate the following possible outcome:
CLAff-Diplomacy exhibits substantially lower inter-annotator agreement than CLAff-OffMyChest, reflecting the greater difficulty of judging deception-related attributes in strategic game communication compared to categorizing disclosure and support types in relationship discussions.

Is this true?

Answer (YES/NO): NO